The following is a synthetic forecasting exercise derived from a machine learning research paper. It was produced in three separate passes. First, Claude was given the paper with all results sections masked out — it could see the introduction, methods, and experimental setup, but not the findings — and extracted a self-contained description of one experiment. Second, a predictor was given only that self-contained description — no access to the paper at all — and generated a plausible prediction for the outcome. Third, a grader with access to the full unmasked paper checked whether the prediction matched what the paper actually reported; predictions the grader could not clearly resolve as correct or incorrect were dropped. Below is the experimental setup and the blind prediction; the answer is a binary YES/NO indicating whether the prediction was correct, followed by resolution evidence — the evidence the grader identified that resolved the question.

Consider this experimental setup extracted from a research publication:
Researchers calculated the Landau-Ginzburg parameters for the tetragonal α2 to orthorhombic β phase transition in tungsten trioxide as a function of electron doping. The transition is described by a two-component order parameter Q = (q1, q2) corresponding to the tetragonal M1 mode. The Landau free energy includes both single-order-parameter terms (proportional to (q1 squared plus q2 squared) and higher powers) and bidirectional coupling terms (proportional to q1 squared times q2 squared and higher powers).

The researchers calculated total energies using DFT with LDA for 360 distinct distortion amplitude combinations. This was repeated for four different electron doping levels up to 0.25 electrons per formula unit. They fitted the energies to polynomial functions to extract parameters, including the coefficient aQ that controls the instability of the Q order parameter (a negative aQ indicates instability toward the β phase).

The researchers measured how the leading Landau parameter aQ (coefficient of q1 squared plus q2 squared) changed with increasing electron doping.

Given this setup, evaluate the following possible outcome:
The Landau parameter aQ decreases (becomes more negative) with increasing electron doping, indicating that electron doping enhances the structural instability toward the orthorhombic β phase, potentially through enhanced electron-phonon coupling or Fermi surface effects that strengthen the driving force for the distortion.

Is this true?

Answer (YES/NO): NO